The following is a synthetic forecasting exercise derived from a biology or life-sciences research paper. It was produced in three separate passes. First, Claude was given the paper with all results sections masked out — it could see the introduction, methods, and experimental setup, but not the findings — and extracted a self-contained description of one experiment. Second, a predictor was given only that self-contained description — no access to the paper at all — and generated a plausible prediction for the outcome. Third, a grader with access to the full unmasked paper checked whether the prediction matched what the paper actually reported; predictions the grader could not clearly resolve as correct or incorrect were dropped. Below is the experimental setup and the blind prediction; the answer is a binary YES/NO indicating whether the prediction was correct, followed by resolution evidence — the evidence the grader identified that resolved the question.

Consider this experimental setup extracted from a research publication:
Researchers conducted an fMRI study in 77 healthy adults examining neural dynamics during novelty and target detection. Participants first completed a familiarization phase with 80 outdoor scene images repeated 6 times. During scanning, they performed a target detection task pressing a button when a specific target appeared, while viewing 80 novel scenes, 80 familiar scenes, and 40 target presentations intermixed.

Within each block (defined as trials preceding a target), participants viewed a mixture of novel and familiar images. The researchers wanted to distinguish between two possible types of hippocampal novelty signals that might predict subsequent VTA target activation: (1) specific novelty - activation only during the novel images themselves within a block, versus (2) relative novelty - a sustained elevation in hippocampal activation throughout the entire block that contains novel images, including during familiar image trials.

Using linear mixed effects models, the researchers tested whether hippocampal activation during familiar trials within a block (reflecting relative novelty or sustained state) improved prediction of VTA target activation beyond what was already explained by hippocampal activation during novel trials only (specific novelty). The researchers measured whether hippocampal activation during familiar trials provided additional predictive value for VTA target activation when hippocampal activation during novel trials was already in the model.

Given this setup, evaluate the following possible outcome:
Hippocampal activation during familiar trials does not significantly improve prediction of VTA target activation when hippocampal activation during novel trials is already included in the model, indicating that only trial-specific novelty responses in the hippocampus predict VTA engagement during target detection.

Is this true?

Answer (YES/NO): NO